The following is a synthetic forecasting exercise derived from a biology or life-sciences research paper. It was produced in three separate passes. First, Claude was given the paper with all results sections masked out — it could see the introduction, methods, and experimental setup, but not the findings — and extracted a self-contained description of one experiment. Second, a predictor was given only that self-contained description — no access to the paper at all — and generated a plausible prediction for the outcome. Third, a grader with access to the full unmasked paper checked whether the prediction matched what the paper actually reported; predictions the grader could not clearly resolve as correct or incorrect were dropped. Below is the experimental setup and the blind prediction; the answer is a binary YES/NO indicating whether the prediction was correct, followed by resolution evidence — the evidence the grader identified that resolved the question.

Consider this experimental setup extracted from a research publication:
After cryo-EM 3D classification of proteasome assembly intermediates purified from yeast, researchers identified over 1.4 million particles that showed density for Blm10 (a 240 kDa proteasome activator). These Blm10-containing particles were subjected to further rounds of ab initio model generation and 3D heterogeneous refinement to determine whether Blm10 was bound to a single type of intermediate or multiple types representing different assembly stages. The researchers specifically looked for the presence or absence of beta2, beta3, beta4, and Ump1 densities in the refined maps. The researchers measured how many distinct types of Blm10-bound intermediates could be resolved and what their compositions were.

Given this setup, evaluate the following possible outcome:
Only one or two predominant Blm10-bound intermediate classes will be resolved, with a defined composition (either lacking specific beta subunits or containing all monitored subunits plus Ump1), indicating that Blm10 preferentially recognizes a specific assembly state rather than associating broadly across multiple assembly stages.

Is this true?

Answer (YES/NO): NO